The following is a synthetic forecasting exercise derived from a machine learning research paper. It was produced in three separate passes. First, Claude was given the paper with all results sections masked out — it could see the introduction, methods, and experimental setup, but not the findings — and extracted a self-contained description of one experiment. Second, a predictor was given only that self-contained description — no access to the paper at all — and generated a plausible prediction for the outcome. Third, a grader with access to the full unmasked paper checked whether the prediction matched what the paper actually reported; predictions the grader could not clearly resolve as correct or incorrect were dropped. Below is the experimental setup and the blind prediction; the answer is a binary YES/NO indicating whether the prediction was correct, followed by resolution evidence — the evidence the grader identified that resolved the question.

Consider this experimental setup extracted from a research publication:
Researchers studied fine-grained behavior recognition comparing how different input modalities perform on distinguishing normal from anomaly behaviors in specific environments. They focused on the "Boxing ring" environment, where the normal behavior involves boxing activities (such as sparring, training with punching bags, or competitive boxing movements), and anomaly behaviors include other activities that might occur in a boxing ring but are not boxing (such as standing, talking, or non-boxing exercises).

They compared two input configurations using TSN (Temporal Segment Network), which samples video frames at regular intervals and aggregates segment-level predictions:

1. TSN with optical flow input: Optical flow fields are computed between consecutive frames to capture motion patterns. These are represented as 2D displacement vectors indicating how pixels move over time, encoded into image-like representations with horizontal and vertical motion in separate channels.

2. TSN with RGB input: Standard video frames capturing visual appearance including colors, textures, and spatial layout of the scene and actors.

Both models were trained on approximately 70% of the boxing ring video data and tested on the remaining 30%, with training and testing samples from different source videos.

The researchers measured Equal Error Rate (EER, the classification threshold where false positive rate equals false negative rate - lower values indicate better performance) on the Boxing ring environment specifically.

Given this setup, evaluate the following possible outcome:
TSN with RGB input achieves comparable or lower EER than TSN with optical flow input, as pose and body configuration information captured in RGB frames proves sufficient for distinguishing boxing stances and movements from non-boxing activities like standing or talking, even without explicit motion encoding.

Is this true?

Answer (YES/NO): NO